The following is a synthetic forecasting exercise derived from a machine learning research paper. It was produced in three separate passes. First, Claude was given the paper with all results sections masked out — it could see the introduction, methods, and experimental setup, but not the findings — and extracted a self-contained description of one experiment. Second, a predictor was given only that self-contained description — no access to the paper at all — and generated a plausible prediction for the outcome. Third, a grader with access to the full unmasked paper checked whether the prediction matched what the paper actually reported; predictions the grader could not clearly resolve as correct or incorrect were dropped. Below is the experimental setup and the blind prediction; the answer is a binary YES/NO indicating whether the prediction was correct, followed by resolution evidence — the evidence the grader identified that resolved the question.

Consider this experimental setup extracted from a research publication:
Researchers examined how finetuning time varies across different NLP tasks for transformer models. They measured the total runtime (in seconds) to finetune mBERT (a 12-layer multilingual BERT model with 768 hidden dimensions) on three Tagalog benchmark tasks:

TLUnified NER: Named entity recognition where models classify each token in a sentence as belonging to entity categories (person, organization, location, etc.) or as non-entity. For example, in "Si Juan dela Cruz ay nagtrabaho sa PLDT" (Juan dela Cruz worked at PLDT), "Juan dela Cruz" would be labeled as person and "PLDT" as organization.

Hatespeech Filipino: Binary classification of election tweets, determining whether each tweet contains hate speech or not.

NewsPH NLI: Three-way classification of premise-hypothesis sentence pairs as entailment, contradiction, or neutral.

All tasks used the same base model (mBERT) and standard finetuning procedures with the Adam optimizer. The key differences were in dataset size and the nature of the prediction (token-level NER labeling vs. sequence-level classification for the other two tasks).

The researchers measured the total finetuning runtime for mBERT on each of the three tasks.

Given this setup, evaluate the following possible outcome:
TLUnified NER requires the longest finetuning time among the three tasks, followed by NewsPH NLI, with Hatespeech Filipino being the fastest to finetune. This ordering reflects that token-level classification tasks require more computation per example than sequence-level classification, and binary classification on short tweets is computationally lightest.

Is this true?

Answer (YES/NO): NO